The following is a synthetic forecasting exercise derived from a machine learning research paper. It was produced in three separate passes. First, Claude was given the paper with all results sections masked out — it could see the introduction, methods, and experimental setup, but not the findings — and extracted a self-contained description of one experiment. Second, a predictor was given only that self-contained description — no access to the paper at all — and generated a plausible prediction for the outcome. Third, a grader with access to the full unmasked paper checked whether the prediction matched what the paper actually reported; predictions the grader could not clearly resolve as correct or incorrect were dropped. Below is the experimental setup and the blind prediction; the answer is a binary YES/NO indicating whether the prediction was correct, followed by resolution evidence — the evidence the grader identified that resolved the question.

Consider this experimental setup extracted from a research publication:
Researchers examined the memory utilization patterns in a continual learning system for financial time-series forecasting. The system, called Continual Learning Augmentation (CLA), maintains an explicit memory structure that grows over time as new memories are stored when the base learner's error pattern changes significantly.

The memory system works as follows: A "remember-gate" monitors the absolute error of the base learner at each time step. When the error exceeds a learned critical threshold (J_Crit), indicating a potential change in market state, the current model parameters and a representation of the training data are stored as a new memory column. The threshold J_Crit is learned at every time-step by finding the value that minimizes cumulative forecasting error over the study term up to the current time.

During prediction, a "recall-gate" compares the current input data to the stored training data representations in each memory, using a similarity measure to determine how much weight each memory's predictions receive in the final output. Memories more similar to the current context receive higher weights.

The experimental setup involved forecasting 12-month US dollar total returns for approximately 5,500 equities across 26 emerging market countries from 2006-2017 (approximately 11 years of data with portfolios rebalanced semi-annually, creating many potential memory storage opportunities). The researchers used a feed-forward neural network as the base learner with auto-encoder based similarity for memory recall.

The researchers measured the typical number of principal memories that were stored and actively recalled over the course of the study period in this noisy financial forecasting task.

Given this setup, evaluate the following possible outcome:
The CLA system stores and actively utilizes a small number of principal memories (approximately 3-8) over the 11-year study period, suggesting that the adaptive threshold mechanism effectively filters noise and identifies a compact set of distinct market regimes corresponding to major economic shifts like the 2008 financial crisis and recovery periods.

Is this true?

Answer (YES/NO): YES